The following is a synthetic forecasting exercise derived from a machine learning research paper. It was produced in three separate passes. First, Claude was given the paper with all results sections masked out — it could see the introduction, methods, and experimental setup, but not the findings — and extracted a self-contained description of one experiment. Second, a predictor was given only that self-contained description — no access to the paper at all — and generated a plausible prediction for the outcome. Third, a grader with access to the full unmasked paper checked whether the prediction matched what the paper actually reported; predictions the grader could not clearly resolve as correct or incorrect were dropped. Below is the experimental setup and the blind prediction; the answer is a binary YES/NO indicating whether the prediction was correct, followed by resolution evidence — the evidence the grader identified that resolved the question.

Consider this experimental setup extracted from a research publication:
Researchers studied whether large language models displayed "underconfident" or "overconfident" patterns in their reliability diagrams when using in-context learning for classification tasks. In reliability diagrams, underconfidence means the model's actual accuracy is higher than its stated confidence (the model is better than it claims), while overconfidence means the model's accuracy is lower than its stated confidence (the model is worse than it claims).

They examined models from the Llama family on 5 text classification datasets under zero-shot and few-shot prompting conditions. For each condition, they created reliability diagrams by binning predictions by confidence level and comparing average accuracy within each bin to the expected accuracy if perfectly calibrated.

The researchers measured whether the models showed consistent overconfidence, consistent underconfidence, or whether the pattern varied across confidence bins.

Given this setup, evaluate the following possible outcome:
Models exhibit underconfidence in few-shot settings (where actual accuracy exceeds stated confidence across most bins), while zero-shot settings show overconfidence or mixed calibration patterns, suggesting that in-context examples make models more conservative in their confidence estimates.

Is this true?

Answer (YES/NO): NO